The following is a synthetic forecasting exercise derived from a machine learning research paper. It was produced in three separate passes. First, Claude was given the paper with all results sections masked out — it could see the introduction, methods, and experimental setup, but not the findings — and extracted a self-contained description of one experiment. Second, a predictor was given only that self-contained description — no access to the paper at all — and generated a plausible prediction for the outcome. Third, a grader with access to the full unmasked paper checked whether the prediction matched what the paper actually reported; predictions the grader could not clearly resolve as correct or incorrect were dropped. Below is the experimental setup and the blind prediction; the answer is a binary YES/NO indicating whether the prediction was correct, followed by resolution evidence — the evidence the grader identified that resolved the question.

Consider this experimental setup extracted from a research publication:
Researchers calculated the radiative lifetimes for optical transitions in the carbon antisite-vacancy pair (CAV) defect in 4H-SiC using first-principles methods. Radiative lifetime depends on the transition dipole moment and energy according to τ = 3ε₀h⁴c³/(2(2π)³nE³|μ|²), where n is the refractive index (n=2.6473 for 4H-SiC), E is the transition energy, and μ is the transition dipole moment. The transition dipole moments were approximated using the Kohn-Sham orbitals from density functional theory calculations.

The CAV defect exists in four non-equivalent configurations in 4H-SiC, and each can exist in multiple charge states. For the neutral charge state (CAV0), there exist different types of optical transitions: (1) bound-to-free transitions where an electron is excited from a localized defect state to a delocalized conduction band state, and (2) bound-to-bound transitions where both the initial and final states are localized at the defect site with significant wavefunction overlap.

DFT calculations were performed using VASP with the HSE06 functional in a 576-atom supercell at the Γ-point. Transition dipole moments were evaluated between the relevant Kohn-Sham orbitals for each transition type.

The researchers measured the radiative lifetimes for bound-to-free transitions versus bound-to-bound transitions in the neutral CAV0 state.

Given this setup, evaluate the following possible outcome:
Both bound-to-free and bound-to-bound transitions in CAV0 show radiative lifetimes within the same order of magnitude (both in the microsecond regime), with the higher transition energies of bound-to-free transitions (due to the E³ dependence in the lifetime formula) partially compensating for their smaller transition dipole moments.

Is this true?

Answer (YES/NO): NO